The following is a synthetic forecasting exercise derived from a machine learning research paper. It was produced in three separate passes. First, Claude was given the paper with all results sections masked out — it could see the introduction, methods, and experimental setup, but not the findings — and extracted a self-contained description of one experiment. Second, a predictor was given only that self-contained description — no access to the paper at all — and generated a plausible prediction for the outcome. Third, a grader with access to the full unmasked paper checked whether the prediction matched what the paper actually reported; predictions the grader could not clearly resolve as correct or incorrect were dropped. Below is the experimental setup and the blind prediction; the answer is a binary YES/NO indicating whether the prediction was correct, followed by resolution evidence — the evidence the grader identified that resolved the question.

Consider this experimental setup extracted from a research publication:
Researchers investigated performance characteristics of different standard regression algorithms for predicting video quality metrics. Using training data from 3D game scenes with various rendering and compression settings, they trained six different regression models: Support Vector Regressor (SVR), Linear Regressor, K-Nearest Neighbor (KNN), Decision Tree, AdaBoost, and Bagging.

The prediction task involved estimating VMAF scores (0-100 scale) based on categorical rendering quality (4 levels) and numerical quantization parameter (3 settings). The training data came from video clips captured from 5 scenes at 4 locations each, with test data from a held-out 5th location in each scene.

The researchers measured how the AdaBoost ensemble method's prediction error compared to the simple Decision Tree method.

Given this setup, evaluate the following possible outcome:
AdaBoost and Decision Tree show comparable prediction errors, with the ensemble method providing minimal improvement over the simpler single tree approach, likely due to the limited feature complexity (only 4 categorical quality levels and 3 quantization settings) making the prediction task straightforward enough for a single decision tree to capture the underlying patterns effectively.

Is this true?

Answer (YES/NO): NO